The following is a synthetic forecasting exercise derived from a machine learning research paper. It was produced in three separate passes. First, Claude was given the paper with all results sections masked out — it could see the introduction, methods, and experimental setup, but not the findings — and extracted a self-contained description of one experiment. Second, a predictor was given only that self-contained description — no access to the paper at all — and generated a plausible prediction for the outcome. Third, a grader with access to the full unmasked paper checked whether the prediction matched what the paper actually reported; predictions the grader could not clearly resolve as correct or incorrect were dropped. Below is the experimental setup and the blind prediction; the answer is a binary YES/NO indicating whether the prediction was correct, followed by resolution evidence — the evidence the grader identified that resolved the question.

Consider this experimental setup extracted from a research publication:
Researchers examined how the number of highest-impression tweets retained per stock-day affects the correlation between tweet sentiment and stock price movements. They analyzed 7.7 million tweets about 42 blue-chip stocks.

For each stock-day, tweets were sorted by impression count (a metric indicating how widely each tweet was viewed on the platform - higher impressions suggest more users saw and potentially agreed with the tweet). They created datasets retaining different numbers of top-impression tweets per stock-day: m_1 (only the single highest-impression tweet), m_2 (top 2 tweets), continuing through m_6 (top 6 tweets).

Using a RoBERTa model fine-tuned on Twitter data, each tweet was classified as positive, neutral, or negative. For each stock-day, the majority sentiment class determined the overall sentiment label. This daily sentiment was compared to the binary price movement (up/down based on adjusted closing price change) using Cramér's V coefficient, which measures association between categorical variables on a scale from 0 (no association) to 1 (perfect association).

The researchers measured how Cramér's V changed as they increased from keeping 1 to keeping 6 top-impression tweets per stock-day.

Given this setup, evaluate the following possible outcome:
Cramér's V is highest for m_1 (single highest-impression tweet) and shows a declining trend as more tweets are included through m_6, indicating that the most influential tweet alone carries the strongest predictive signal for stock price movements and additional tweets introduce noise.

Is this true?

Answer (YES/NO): NO